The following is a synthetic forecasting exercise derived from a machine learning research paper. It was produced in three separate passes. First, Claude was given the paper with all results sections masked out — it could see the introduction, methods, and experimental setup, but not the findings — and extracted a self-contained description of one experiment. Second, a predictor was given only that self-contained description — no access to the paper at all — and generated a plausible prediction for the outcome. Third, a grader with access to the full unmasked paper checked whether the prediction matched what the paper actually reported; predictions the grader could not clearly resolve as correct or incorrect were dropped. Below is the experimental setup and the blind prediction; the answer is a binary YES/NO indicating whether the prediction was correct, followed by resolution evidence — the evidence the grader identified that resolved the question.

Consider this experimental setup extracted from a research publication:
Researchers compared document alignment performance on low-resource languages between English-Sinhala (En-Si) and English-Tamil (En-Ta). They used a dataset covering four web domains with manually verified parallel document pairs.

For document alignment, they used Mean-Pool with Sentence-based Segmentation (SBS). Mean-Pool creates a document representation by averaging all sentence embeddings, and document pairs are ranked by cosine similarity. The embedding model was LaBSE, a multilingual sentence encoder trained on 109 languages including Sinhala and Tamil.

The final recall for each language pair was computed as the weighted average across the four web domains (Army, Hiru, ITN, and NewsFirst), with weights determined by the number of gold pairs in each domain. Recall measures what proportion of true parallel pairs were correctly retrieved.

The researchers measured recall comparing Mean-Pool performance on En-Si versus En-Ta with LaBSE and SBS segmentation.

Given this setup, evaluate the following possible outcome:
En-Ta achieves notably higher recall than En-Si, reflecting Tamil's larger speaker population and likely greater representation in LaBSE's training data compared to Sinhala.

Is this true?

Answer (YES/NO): NO